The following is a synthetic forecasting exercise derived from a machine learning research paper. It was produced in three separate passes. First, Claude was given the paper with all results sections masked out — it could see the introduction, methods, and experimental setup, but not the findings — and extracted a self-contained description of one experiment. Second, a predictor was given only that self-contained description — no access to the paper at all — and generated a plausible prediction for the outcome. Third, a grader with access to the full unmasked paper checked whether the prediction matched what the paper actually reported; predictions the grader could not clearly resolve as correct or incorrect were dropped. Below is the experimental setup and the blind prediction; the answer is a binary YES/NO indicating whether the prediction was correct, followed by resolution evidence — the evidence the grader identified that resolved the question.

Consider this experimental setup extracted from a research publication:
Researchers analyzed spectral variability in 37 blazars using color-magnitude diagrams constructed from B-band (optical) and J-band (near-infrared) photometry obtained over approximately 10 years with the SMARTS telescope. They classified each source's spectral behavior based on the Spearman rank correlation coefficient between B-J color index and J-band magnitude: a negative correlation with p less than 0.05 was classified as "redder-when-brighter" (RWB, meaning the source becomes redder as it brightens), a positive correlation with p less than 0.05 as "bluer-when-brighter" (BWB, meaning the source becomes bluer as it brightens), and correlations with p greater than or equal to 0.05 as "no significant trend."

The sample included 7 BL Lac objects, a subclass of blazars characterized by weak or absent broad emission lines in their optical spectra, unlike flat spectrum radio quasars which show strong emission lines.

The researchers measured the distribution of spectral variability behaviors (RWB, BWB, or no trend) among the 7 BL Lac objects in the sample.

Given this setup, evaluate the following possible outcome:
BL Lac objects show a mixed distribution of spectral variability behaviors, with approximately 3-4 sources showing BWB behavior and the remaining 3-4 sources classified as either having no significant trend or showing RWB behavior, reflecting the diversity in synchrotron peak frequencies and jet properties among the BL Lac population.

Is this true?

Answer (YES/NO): NO